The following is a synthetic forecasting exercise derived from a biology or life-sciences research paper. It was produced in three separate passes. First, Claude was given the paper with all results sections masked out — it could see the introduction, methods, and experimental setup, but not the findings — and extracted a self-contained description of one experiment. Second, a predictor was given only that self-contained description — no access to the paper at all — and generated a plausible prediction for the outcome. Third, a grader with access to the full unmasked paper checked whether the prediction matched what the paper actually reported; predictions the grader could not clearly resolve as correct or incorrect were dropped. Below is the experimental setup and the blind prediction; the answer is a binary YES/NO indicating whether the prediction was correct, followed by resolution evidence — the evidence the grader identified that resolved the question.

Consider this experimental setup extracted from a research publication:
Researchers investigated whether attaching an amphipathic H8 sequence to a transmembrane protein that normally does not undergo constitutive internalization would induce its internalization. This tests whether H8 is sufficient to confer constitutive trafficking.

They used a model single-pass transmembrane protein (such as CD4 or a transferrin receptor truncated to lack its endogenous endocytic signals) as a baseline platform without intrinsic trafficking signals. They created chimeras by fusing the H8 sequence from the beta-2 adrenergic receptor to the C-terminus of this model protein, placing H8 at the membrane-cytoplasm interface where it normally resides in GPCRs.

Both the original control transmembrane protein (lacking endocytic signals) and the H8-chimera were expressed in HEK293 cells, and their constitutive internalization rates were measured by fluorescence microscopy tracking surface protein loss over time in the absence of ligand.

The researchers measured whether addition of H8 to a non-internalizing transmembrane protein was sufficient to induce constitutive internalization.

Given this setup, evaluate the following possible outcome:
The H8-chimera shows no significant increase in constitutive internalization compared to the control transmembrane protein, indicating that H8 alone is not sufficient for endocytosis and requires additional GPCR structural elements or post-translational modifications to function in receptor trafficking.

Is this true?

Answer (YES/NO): NO